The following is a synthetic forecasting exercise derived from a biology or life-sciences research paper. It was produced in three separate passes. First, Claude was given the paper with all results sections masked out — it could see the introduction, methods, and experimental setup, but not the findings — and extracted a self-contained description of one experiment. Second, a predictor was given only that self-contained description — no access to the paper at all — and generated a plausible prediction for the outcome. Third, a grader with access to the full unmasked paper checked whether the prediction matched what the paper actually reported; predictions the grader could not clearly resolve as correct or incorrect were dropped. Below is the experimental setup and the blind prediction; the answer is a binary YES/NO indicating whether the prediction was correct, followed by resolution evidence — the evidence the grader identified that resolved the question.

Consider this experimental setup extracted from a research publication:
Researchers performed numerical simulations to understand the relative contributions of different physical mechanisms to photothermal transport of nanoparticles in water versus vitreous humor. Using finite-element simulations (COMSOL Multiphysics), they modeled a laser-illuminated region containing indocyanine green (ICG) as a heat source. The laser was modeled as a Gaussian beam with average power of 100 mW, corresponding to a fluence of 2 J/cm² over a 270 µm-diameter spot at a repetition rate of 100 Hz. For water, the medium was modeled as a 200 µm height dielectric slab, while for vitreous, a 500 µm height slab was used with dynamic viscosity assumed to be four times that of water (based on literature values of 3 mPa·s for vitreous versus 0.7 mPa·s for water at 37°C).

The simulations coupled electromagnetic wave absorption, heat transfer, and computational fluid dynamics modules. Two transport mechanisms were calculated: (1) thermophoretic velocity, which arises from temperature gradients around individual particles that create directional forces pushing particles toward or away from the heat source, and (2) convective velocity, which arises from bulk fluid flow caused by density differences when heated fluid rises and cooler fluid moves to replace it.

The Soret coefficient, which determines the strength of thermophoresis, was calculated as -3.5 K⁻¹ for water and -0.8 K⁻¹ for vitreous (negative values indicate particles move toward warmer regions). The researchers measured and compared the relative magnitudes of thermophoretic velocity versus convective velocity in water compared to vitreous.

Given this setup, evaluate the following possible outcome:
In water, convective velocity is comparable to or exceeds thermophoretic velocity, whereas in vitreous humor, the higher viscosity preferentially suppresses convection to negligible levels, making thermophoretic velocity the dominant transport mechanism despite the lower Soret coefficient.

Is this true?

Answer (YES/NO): NO